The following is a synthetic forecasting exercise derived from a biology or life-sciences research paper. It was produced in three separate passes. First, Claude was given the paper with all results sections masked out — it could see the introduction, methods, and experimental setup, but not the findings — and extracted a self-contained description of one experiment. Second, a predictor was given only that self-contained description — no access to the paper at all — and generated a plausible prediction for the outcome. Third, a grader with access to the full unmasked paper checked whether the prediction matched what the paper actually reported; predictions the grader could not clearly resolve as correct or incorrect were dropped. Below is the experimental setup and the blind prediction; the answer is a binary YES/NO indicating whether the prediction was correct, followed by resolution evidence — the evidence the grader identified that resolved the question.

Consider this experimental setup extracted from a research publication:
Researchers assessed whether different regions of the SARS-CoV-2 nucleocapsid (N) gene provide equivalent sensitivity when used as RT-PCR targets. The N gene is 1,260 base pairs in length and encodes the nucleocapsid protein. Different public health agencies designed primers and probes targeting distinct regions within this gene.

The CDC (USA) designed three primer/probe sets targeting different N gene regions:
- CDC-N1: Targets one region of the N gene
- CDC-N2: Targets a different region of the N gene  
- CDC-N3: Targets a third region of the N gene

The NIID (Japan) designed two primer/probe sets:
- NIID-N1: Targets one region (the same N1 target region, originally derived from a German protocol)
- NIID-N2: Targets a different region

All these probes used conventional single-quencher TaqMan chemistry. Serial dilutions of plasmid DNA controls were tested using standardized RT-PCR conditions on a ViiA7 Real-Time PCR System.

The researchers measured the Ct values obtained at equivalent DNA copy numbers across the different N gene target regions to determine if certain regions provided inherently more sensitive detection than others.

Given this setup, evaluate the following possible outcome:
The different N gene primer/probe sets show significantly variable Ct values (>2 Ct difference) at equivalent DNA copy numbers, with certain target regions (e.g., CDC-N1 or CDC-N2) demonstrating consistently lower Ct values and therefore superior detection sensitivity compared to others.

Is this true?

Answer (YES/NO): YES